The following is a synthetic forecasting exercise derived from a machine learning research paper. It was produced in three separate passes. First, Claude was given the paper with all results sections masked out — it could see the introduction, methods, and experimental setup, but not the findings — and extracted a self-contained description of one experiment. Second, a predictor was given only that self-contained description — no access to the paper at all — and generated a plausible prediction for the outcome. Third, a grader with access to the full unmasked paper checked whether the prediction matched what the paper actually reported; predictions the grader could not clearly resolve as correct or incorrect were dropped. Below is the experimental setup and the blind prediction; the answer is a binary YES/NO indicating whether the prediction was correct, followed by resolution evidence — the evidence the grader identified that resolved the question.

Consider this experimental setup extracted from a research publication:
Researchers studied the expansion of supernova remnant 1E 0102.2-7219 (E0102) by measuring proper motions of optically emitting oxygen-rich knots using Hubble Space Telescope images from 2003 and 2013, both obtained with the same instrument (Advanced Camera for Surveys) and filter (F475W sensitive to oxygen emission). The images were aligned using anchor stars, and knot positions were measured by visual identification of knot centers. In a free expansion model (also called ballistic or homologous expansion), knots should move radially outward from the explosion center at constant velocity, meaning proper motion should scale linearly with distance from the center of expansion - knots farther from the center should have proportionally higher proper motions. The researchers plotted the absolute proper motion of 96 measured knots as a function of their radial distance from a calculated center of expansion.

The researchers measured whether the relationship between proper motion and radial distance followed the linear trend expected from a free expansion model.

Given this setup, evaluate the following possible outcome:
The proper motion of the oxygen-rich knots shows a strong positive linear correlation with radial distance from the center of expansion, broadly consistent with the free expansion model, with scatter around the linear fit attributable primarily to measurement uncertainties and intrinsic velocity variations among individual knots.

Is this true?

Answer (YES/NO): NO